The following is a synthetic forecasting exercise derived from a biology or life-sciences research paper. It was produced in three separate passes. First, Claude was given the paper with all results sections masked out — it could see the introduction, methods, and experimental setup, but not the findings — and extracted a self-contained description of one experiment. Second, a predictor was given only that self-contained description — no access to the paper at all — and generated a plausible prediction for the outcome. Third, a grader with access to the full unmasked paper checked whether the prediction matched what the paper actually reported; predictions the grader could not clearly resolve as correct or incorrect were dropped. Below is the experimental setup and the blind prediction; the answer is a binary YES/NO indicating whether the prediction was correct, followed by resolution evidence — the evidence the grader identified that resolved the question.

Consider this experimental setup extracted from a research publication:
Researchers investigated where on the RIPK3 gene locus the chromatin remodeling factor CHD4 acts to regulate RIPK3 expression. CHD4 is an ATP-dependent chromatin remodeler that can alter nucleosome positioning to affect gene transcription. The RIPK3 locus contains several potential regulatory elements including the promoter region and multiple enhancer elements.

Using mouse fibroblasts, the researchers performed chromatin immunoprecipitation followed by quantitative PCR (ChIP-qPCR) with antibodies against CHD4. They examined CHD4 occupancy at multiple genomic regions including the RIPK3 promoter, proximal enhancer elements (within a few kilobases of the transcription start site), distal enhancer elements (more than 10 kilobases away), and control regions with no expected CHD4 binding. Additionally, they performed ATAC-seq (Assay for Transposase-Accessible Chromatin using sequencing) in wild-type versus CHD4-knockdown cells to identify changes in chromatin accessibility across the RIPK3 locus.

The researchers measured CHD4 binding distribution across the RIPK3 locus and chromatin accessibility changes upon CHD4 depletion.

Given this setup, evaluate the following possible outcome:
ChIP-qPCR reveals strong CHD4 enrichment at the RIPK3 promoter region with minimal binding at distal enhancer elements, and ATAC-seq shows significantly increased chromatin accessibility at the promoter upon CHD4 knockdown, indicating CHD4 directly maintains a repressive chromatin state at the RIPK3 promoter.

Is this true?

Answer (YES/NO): NO